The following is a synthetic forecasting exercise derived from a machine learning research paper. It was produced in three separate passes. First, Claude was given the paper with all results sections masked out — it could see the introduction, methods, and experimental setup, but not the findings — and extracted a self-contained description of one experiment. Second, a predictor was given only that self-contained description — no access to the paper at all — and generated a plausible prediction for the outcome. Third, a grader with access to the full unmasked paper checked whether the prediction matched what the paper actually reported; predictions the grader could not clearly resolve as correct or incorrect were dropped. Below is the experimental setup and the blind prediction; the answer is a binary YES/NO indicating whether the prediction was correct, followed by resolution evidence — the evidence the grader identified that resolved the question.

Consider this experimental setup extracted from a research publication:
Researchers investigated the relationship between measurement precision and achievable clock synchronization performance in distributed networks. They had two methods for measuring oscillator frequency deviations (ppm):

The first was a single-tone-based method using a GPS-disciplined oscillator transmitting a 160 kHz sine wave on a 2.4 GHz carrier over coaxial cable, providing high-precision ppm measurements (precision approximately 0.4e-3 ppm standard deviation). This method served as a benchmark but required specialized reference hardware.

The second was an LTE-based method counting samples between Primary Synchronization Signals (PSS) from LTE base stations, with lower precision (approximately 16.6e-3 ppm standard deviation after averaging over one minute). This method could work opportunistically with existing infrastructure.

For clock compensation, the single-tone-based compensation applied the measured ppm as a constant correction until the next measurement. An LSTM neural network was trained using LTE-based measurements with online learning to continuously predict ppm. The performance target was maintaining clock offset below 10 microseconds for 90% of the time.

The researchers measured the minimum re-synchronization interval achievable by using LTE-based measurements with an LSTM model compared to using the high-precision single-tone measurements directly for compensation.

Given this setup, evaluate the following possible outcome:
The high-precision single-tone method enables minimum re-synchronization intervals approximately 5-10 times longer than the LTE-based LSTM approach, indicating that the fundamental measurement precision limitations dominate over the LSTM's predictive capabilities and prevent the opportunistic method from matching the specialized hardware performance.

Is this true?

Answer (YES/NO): NO